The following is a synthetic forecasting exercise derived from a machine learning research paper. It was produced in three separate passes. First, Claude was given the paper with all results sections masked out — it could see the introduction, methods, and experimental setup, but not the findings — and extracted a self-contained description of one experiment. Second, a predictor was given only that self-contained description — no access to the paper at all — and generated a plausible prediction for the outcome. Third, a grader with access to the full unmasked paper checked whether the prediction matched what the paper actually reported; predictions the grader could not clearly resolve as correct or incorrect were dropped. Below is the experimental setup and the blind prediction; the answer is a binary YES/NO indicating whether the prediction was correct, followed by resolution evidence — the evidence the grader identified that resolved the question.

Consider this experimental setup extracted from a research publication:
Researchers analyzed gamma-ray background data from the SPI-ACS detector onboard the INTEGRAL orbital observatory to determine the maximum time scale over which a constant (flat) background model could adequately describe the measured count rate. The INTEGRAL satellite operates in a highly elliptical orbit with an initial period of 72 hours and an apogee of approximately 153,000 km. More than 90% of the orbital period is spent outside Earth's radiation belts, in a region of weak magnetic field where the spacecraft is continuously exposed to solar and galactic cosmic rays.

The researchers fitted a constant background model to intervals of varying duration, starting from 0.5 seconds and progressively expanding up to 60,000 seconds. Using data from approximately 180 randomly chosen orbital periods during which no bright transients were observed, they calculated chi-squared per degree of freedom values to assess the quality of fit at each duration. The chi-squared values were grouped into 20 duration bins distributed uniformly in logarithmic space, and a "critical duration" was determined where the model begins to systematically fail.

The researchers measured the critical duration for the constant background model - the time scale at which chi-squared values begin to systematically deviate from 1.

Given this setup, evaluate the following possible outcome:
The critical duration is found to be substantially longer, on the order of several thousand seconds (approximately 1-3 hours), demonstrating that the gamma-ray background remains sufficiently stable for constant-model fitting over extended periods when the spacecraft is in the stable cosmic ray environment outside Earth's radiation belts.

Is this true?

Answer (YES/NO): NO